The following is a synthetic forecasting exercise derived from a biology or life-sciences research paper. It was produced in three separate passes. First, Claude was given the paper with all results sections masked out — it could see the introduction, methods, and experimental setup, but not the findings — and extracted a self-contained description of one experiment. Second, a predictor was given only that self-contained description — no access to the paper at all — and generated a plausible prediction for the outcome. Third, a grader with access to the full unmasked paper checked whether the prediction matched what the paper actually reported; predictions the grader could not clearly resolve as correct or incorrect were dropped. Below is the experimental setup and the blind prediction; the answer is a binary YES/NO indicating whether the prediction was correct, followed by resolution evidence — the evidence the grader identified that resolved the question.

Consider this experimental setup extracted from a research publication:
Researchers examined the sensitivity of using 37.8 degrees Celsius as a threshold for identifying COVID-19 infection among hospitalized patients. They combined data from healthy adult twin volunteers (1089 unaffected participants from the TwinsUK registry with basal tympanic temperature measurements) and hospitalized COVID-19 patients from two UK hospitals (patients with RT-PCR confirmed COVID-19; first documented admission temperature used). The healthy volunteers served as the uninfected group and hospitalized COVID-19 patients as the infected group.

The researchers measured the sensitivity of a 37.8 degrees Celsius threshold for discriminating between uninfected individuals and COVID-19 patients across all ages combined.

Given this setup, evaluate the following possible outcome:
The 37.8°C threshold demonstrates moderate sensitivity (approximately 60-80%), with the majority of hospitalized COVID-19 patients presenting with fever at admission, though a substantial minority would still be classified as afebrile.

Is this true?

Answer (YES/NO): NO